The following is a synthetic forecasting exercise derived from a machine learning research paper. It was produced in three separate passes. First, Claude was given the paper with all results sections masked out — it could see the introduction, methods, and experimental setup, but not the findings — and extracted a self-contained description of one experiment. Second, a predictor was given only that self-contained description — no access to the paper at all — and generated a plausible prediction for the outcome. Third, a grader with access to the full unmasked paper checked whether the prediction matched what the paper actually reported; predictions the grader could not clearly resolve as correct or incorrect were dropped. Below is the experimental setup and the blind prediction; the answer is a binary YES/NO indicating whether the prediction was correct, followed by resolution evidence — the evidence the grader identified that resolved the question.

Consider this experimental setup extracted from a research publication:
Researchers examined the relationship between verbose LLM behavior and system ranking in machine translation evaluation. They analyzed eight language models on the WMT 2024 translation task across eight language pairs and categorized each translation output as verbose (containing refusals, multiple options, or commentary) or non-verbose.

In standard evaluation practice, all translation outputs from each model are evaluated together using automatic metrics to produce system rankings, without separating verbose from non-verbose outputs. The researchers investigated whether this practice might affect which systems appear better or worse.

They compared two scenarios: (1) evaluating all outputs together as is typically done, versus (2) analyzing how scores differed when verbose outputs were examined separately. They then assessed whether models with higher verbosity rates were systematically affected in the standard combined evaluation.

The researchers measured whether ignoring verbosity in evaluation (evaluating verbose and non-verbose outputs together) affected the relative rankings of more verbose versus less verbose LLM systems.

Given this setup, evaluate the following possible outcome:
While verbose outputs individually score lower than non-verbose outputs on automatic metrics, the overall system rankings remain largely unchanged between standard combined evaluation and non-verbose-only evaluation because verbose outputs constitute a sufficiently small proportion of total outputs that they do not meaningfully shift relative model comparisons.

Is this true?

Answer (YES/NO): NO